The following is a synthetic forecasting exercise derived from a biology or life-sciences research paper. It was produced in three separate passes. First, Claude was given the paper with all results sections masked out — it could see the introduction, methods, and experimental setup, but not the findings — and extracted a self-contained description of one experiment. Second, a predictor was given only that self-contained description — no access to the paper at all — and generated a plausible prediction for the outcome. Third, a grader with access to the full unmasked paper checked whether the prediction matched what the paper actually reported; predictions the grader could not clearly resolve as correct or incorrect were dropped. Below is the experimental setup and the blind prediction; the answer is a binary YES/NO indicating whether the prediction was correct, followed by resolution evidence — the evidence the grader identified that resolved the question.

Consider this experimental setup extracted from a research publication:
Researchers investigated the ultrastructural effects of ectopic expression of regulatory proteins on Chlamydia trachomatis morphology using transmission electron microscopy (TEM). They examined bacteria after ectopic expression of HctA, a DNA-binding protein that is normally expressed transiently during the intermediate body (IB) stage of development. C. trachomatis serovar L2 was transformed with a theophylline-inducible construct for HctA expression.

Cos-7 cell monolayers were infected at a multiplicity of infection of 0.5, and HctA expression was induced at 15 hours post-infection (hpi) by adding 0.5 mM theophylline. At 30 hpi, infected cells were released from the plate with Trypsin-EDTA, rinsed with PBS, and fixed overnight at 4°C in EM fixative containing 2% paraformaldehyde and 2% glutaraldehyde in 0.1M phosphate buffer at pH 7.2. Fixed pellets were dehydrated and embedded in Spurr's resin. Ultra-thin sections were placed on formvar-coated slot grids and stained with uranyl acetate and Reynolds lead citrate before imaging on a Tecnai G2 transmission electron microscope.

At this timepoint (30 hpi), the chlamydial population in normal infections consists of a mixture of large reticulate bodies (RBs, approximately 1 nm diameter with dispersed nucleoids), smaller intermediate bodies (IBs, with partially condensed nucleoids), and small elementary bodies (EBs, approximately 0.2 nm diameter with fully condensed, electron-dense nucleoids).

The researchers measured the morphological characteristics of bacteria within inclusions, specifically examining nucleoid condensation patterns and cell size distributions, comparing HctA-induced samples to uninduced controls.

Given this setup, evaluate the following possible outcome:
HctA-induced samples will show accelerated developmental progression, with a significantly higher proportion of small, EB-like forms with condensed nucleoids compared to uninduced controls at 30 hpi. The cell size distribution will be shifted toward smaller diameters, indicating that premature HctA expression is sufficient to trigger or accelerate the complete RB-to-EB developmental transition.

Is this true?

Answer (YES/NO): NO